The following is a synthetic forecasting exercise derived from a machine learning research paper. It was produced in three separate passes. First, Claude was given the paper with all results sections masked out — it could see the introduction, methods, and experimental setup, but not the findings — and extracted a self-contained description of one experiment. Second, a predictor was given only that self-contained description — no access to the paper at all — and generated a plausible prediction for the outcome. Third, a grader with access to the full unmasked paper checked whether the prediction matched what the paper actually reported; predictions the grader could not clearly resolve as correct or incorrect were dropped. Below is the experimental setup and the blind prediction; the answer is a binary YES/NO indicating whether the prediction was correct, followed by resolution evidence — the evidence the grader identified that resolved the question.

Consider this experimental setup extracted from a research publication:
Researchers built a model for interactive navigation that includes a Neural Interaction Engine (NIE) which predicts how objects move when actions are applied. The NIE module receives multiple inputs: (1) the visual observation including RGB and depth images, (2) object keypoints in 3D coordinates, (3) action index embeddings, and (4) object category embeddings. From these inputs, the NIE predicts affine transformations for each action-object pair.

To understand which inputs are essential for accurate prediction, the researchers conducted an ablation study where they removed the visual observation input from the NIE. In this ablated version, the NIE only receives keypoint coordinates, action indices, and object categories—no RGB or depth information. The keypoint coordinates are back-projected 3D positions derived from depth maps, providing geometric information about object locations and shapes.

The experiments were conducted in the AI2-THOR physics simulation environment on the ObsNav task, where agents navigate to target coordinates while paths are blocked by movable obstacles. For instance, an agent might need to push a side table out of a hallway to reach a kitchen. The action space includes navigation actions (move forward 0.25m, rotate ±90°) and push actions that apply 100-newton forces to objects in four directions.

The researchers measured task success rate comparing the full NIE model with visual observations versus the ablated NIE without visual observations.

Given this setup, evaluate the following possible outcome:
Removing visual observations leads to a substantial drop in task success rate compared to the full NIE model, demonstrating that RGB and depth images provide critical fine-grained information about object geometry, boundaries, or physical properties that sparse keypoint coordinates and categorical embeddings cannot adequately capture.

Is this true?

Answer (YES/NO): YES